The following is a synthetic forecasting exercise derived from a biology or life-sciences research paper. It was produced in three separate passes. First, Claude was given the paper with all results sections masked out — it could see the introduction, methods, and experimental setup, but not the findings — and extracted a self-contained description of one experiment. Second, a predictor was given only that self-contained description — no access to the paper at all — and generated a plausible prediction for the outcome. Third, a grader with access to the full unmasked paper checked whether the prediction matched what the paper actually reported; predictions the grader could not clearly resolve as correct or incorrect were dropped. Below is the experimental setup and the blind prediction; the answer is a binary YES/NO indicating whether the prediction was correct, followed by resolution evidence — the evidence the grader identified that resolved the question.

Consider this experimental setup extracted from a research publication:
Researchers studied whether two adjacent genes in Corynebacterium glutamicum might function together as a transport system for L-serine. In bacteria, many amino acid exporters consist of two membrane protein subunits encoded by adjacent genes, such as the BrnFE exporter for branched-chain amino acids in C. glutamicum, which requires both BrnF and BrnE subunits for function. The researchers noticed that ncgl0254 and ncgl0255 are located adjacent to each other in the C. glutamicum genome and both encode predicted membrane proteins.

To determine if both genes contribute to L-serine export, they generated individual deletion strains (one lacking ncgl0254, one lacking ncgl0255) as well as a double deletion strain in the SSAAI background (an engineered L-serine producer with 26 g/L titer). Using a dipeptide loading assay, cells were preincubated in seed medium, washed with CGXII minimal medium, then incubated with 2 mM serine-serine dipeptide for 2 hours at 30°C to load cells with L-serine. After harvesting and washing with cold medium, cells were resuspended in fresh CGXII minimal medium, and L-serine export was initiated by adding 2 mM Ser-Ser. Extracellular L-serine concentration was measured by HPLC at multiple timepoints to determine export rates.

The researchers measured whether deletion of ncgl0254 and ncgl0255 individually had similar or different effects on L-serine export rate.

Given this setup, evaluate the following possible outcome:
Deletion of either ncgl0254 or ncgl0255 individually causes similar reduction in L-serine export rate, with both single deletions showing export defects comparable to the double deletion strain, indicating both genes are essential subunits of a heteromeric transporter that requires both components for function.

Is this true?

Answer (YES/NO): NO